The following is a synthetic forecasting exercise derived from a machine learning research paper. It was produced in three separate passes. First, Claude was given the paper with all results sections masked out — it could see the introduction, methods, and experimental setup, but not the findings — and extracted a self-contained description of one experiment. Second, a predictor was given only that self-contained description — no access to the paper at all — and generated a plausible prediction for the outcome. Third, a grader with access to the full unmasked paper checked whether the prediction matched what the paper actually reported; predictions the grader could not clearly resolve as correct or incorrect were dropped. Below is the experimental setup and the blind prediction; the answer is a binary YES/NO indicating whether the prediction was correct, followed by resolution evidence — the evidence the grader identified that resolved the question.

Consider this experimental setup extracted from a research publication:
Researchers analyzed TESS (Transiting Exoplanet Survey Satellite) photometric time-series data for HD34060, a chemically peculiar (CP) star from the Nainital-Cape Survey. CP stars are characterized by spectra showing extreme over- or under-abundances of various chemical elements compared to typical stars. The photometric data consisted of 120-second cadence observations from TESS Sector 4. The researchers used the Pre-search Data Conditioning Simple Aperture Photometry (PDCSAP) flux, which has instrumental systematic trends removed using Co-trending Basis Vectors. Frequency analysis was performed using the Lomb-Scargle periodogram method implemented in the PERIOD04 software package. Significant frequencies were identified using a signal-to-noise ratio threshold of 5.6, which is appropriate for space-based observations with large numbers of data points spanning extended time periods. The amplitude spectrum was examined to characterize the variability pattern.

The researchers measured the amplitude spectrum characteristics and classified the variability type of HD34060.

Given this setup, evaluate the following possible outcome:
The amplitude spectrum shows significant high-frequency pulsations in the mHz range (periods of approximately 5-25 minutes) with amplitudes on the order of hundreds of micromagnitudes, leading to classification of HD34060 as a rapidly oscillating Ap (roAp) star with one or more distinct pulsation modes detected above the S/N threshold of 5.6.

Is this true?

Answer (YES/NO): NO